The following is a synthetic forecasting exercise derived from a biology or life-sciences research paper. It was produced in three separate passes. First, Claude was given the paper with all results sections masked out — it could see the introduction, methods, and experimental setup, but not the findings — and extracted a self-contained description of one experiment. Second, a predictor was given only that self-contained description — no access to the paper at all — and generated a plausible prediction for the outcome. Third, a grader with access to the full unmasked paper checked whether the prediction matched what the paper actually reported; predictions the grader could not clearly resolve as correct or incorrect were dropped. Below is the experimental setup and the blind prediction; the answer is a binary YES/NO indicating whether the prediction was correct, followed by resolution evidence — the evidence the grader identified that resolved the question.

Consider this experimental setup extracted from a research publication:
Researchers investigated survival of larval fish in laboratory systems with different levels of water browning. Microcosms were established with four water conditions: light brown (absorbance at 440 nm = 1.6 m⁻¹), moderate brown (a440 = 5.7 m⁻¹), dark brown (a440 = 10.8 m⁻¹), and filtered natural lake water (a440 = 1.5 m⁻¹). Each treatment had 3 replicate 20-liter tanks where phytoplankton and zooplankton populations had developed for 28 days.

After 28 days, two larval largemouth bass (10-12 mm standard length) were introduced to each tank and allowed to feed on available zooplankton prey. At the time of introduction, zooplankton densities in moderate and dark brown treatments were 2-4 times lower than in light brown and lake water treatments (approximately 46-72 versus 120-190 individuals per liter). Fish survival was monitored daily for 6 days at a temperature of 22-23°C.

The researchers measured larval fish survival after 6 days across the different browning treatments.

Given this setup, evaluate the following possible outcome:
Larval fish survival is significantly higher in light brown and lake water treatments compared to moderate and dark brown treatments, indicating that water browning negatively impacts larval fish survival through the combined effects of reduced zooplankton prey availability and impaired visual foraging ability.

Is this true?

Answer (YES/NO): NO